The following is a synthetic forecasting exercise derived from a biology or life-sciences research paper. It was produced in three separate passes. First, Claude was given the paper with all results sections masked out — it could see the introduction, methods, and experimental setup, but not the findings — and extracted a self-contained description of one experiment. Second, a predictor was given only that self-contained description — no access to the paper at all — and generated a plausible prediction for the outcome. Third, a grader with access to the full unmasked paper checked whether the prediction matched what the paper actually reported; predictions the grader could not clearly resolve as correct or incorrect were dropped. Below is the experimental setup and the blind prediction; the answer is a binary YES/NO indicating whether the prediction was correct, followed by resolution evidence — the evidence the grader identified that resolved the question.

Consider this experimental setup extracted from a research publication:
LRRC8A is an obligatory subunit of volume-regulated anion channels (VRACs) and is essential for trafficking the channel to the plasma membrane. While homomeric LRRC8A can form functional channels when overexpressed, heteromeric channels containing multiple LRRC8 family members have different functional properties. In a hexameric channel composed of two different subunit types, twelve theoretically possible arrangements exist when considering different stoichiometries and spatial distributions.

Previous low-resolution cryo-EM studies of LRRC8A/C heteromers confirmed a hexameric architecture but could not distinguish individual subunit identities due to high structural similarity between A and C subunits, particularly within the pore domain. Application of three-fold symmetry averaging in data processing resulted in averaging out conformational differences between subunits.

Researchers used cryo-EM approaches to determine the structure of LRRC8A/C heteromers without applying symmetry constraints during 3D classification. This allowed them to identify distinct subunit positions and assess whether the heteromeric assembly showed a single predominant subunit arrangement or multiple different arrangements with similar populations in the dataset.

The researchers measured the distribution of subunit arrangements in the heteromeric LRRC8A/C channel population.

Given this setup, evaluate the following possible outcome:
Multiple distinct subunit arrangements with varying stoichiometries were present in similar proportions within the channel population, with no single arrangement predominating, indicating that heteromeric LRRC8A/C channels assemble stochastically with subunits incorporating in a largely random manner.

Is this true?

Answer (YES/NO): NO